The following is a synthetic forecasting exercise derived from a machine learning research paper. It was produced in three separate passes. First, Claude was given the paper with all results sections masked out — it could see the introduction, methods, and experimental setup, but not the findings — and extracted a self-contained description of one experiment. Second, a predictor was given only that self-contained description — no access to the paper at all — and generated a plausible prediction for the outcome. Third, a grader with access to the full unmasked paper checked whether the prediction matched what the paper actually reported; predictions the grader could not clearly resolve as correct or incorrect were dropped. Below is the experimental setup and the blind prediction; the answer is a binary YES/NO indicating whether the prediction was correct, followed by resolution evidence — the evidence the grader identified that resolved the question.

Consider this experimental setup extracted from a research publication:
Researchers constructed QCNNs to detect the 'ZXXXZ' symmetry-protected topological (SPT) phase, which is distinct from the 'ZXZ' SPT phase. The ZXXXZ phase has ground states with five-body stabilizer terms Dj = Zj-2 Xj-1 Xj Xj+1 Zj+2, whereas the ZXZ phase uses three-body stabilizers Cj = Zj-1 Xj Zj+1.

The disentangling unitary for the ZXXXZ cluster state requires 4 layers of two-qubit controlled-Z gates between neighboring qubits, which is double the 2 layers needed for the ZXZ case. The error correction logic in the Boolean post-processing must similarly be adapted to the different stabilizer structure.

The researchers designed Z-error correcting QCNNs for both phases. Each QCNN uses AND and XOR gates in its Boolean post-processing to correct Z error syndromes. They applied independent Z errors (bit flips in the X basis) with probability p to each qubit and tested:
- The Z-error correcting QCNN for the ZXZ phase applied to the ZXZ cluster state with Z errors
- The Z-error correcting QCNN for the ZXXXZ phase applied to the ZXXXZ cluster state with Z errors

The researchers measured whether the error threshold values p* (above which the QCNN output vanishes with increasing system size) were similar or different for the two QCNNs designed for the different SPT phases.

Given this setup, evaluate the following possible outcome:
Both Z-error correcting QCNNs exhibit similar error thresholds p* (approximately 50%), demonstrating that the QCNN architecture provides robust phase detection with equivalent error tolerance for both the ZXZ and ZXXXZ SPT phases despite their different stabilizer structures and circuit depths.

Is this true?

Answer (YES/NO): NO